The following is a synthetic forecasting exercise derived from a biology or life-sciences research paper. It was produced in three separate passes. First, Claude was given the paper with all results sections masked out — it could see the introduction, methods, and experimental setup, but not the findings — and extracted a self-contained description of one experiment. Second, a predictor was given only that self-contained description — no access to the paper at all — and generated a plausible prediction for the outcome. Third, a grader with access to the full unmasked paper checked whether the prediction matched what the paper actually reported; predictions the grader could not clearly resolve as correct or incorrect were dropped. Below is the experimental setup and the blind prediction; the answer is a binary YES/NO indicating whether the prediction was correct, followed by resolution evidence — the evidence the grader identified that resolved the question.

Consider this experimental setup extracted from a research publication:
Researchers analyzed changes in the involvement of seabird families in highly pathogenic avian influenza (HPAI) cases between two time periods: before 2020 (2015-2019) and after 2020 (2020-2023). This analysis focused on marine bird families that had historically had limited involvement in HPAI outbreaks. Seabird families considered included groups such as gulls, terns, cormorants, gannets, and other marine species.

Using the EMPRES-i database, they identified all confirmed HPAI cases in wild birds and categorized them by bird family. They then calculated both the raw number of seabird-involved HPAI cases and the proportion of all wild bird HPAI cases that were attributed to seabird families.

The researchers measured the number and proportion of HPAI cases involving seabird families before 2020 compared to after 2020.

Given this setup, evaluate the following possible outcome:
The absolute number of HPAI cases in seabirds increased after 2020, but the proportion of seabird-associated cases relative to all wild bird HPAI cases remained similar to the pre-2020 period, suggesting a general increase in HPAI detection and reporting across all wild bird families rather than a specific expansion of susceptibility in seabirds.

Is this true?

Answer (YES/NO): NO